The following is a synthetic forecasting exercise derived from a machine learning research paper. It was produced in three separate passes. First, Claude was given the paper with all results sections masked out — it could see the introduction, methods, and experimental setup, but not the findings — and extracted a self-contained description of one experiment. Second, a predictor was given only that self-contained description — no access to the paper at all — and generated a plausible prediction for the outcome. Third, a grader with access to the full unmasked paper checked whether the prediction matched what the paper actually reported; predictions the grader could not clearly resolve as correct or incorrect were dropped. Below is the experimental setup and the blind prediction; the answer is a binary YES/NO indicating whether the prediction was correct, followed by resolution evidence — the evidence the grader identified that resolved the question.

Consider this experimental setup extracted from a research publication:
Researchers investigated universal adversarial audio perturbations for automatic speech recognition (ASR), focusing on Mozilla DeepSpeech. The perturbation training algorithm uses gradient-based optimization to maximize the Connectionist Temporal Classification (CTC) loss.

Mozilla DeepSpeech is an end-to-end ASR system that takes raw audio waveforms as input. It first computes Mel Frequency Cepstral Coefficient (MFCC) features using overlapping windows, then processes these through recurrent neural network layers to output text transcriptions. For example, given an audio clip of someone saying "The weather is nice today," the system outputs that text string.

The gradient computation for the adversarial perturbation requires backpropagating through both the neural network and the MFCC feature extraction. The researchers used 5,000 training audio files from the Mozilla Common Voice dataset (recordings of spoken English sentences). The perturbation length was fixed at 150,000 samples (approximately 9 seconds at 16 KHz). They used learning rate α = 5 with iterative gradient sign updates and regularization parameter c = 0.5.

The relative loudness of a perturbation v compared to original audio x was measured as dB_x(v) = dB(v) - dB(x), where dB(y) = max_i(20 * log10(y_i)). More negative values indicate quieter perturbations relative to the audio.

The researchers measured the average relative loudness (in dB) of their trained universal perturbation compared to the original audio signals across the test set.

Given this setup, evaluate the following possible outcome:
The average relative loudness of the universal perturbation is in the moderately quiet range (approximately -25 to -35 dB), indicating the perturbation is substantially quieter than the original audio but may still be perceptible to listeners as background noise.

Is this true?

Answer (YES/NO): YES